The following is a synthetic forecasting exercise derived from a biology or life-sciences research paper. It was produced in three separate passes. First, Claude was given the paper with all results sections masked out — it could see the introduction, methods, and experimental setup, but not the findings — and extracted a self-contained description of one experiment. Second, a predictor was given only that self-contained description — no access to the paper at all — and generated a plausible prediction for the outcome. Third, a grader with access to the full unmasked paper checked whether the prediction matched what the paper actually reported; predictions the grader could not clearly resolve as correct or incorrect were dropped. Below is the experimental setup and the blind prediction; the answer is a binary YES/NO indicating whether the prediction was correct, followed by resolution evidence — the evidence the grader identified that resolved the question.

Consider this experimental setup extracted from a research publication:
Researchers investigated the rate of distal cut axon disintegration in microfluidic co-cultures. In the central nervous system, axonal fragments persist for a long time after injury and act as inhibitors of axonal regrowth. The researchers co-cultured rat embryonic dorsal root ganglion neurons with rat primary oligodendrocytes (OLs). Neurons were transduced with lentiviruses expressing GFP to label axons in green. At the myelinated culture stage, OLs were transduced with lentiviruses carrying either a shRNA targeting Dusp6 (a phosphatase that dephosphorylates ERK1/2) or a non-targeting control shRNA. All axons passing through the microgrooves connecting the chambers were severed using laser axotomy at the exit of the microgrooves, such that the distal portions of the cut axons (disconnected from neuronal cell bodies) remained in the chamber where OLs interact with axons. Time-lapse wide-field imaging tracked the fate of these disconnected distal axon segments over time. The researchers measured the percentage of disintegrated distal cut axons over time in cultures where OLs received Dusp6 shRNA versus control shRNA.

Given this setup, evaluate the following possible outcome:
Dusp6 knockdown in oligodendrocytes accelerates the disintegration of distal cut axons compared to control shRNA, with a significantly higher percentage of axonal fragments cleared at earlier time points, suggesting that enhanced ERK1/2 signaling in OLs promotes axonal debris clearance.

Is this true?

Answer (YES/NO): YES